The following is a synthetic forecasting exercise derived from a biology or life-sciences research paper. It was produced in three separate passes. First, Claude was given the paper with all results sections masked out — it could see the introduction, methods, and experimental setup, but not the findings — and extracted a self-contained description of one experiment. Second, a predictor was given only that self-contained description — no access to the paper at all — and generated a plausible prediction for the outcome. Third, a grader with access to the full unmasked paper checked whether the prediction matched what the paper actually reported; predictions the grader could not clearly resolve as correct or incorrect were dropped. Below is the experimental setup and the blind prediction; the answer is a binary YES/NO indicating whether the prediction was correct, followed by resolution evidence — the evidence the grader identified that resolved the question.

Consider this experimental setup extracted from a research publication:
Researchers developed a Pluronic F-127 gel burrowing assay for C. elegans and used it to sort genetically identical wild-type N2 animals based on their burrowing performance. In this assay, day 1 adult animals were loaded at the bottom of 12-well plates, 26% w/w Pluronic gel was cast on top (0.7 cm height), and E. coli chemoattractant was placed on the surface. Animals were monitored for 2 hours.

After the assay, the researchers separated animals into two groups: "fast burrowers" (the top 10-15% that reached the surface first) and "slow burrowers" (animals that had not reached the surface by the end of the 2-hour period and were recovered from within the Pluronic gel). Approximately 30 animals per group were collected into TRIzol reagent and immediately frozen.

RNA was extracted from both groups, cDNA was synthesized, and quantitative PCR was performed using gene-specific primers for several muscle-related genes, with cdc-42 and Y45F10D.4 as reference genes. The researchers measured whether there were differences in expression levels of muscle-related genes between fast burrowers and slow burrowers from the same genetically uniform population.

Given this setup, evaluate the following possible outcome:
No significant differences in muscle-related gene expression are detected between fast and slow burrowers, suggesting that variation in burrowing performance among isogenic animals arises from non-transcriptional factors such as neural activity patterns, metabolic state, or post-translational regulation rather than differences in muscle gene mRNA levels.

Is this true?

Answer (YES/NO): NO